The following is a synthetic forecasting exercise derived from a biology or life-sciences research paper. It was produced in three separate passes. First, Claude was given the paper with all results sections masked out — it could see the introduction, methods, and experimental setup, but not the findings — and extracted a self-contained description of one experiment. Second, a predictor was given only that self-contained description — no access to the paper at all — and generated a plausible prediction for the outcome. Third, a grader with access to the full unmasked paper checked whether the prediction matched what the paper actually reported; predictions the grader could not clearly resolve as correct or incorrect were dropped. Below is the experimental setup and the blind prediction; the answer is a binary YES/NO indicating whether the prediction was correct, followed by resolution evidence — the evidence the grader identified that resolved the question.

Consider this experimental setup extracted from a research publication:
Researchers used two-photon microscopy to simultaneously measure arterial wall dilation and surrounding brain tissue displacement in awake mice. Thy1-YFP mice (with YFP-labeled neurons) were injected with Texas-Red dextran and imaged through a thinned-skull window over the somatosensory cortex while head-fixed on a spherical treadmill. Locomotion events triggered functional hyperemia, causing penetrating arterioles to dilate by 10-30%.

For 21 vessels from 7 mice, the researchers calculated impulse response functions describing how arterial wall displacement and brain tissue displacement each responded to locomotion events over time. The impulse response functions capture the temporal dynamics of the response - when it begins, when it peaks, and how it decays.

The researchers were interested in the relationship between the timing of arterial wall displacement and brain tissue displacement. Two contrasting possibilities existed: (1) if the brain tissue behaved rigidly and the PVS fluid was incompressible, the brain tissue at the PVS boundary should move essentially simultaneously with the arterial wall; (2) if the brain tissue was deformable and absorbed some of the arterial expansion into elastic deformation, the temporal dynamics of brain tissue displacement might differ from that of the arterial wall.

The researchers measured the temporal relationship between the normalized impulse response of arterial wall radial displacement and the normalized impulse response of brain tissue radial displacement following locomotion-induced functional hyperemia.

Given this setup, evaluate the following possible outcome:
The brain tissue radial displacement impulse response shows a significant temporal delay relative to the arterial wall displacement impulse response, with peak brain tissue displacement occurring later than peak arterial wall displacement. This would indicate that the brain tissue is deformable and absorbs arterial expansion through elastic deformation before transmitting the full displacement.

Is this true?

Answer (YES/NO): NO